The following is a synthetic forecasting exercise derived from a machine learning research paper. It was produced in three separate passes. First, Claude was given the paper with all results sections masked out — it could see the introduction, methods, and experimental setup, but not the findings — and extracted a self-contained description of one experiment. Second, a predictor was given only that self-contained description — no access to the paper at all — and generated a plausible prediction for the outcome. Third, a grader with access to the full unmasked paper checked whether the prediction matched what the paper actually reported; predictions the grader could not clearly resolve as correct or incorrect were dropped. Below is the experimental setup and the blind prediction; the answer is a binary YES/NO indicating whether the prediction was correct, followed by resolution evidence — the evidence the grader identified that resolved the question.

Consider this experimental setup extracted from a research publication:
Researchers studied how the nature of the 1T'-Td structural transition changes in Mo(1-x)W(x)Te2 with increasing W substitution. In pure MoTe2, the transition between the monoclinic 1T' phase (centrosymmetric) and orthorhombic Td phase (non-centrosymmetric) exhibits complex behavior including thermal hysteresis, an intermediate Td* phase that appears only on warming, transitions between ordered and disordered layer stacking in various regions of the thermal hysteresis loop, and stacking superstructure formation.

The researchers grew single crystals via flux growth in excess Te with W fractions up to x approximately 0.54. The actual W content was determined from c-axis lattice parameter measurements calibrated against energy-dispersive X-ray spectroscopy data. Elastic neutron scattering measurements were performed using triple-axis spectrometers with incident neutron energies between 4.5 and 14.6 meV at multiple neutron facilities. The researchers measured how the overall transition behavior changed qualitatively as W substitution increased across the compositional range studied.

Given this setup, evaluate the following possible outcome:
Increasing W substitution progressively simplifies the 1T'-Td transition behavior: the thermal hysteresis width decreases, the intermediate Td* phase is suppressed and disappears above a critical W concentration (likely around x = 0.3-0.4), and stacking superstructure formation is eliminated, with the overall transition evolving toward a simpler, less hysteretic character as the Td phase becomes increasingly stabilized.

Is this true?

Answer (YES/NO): NO